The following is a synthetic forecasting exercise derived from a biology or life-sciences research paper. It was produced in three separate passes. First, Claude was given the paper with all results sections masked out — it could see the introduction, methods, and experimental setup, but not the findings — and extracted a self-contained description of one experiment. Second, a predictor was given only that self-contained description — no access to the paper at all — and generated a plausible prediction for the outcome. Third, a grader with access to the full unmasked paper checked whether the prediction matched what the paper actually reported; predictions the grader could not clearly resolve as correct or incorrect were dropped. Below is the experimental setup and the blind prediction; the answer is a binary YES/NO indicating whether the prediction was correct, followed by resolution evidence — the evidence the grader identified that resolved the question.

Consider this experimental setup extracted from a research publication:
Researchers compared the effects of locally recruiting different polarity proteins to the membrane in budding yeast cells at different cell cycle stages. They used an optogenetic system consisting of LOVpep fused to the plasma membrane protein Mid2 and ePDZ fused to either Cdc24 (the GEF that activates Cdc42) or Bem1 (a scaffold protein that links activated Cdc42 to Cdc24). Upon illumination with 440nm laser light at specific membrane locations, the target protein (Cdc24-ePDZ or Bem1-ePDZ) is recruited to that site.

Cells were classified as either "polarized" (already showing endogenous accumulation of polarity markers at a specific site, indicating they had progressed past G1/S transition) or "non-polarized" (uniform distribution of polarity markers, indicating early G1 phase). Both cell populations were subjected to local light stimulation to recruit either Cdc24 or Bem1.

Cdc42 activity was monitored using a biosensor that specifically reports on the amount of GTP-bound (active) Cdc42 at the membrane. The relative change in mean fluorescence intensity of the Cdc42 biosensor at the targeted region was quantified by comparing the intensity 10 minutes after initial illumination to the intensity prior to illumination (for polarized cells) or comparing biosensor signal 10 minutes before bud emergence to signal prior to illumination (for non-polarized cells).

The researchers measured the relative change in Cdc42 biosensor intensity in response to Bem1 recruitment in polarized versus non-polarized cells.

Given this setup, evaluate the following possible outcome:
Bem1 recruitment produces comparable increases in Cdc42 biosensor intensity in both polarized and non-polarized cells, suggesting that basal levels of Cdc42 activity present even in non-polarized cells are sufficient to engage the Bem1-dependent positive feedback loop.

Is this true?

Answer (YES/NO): NO